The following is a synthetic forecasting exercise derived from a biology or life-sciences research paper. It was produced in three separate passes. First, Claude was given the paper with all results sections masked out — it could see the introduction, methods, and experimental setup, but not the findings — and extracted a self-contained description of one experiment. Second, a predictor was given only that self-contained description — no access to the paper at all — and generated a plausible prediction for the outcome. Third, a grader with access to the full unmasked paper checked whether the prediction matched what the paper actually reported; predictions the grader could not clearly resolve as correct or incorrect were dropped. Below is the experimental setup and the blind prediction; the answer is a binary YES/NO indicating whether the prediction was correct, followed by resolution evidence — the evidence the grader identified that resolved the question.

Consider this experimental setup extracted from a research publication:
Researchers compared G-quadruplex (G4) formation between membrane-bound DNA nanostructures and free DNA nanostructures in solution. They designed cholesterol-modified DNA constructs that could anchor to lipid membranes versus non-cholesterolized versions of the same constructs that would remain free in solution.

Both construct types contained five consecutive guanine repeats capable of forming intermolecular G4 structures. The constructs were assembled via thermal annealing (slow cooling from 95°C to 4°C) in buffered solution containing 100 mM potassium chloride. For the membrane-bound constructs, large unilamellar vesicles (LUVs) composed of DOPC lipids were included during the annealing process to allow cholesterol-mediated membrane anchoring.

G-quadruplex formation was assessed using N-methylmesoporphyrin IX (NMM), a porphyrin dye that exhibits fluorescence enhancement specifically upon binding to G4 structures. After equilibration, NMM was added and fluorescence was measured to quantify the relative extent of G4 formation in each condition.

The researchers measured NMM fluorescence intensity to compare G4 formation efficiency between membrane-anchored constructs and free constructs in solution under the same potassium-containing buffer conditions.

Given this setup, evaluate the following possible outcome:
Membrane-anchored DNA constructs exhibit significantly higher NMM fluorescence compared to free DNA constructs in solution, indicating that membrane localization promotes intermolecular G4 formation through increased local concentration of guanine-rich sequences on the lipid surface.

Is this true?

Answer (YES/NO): YES